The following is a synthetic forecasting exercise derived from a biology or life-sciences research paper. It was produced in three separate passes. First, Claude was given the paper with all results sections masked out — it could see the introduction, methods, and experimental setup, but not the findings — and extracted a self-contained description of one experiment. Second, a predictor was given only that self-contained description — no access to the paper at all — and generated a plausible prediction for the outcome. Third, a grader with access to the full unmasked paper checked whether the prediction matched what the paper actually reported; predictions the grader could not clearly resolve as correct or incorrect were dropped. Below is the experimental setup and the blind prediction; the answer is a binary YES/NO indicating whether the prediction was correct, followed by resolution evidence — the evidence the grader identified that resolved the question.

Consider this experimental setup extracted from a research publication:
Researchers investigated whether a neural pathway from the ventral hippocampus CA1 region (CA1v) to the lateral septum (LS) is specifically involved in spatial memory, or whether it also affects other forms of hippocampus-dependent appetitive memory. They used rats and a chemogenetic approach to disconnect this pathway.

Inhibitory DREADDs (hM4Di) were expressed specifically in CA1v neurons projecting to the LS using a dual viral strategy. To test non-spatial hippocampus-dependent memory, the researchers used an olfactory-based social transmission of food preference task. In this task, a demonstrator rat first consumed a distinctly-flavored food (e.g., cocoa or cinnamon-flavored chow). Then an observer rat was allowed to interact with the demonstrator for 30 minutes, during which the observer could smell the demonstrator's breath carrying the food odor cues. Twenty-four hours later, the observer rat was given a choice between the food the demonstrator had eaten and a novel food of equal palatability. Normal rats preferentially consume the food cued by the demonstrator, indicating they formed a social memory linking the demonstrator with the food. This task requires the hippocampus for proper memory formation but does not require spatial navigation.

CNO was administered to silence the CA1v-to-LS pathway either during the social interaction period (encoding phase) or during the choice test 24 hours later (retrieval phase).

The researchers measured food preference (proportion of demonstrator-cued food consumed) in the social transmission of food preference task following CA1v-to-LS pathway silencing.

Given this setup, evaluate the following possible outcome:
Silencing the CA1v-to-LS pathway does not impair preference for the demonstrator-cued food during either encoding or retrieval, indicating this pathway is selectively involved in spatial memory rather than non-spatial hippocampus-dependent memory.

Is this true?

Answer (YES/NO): YES